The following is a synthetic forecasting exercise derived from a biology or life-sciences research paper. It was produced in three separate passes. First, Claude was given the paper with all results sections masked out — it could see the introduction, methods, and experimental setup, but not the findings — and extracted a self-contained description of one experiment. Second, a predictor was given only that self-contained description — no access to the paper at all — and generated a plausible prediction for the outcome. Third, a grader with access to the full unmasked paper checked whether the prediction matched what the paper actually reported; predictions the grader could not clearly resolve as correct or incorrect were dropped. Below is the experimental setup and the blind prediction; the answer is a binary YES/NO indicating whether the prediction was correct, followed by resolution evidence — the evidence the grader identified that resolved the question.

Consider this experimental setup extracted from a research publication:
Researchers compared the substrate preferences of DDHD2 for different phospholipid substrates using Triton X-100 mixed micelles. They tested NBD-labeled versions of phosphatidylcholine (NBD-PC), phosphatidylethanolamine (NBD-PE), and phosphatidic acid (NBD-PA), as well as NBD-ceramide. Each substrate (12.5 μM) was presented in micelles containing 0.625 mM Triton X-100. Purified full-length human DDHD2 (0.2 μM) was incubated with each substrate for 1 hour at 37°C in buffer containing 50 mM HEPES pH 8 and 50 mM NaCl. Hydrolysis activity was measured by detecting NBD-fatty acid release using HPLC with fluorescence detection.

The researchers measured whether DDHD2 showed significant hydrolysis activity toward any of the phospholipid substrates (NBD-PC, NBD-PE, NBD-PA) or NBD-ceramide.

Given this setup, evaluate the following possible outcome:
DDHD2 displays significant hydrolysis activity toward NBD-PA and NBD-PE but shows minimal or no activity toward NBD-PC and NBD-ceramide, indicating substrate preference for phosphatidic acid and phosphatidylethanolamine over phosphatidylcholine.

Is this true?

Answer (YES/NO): NO